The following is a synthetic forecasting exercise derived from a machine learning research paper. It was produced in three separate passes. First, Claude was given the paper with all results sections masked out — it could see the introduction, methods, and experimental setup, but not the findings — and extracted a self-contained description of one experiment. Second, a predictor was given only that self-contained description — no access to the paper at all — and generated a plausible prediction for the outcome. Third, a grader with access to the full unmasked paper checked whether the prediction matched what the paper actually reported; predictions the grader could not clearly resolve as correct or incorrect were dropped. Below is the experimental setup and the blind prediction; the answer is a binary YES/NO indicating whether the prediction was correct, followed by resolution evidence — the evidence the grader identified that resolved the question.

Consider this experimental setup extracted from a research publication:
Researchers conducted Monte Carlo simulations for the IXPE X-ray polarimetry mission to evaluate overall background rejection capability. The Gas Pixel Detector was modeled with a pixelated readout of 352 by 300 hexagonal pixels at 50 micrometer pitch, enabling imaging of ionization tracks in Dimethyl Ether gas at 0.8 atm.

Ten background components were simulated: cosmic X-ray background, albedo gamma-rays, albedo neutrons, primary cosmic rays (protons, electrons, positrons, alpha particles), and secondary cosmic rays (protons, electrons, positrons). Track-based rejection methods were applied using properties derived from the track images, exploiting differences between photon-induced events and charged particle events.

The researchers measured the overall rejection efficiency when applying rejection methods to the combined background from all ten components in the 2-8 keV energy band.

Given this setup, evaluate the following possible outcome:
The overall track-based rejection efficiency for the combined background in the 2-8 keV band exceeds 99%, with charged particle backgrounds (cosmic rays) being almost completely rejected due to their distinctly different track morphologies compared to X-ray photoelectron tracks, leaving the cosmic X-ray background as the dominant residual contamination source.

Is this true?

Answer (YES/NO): NO